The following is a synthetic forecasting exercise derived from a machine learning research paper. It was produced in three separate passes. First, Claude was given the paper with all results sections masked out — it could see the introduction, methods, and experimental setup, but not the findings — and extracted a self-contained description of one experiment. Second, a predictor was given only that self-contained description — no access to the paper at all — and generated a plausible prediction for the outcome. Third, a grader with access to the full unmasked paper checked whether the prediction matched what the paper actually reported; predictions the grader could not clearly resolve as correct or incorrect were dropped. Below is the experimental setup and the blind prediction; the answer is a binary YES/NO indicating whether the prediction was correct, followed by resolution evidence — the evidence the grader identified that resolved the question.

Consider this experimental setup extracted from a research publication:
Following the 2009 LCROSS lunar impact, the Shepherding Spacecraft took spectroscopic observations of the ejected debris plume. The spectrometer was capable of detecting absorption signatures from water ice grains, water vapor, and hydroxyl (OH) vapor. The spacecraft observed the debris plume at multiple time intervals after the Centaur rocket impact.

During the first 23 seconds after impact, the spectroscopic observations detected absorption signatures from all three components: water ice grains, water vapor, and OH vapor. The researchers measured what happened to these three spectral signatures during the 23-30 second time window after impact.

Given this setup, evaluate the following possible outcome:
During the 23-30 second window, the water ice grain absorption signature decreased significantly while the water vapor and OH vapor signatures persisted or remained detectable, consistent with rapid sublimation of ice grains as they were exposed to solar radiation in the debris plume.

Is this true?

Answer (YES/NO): NO